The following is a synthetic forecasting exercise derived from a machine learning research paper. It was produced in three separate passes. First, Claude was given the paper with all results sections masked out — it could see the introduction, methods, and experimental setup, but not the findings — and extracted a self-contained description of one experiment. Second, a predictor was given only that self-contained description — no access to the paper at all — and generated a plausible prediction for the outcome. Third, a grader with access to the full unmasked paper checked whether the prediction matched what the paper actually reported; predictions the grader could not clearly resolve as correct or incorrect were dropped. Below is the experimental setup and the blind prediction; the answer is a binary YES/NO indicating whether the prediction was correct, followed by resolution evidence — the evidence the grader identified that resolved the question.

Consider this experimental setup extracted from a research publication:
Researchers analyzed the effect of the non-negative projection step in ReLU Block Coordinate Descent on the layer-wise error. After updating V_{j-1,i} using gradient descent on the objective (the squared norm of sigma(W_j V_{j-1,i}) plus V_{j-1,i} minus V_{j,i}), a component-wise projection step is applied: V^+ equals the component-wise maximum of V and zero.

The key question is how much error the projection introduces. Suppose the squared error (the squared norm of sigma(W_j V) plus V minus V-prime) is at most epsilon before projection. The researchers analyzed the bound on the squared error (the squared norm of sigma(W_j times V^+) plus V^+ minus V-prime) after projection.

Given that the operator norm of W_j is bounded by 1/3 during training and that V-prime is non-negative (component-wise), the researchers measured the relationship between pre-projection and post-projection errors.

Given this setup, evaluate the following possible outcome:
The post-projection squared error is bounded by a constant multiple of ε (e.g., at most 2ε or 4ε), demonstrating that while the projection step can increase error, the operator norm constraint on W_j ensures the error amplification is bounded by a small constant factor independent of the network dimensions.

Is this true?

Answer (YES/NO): YES